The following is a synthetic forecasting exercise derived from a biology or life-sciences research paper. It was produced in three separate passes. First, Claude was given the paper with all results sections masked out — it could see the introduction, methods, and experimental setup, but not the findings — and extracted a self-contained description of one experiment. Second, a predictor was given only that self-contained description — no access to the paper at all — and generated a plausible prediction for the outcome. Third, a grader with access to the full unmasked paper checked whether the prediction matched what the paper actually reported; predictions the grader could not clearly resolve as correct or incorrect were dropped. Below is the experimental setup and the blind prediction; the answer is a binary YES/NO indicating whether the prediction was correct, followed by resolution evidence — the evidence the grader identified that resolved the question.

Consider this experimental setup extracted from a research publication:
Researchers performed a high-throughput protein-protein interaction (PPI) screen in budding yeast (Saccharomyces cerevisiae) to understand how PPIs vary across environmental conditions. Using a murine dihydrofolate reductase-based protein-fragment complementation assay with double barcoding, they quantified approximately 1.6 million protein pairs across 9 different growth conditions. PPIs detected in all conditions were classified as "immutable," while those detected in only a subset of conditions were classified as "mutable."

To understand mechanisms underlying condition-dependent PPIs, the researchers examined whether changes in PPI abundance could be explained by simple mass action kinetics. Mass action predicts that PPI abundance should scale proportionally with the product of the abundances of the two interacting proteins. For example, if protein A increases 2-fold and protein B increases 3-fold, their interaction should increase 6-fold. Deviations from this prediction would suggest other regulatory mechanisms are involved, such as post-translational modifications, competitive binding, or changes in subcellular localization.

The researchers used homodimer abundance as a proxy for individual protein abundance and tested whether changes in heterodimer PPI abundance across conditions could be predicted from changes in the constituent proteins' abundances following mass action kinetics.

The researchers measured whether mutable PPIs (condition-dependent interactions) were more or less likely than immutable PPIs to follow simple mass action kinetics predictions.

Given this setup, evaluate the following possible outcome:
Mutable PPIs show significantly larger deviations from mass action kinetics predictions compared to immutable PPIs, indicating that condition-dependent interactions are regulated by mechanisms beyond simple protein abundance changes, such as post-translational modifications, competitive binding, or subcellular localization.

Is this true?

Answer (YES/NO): YES